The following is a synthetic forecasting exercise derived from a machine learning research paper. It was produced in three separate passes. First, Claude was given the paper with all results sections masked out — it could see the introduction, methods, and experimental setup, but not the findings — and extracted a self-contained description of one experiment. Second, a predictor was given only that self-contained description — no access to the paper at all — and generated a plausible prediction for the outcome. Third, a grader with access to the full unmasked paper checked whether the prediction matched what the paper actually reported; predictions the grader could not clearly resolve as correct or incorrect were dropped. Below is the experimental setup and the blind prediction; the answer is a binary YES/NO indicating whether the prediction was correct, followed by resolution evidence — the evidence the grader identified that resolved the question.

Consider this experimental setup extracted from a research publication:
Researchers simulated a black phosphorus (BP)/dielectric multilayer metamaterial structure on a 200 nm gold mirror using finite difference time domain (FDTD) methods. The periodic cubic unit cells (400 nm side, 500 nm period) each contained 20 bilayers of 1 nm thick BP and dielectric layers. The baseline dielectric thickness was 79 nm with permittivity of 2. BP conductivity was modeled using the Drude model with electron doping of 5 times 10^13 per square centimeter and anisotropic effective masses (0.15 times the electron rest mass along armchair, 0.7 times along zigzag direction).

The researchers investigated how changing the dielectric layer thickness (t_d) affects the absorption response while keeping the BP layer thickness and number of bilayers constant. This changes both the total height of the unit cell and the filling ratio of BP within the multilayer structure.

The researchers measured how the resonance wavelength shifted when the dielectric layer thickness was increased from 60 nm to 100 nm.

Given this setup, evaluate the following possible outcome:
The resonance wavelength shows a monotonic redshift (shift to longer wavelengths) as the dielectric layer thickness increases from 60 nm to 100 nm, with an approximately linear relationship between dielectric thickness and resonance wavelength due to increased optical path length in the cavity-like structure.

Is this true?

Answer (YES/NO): NO